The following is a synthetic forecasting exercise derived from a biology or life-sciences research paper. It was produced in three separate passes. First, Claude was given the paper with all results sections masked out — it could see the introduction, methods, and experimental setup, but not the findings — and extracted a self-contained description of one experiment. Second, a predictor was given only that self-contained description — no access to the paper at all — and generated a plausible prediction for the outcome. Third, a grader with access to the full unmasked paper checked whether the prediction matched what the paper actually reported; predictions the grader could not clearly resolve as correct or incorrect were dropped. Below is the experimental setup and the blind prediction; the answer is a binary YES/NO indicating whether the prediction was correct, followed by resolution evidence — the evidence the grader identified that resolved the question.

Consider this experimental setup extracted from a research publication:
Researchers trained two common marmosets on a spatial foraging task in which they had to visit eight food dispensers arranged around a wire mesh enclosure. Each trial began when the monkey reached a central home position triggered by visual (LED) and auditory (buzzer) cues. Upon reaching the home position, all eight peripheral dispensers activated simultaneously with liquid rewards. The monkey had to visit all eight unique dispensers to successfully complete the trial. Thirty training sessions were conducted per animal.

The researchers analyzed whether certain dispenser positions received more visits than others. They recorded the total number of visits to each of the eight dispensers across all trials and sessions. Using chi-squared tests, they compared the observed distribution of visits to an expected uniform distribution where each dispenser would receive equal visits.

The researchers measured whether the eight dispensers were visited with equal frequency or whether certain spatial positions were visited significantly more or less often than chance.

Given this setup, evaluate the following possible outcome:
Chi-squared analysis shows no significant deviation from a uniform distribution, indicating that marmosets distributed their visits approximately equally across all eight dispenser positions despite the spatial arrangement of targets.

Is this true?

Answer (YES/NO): NO